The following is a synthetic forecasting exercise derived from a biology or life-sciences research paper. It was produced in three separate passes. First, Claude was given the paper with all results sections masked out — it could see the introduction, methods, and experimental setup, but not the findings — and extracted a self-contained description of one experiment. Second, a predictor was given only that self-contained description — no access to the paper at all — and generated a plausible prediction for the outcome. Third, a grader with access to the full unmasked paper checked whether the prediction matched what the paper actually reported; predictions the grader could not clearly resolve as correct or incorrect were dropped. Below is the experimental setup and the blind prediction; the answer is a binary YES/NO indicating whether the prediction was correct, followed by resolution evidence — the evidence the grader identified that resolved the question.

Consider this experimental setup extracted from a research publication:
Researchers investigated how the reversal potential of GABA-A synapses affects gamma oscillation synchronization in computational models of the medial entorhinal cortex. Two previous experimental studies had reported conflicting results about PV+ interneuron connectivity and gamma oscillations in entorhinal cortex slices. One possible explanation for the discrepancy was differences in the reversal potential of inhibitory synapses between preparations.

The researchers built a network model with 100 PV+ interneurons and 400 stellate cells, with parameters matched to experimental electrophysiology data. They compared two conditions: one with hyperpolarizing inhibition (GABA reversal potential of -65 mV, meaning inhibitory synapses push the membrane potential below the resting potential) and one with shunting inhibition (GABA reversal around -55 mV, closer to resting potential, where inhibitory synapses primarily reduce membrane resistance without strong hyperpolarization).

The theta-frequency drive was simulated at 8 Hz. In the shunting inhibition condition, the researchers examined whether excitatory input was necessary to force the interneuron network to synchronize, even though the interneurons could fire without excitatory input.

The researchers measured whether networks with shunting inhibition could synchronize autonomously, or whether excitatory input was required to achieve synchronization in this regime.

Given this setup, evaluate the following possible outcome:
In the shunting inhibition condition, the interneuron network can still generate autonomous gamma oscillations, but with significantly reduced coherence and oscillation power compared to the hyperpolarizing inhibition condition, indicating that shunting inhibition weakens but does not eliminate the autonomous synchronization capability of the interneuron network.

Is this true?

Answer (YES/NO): NO